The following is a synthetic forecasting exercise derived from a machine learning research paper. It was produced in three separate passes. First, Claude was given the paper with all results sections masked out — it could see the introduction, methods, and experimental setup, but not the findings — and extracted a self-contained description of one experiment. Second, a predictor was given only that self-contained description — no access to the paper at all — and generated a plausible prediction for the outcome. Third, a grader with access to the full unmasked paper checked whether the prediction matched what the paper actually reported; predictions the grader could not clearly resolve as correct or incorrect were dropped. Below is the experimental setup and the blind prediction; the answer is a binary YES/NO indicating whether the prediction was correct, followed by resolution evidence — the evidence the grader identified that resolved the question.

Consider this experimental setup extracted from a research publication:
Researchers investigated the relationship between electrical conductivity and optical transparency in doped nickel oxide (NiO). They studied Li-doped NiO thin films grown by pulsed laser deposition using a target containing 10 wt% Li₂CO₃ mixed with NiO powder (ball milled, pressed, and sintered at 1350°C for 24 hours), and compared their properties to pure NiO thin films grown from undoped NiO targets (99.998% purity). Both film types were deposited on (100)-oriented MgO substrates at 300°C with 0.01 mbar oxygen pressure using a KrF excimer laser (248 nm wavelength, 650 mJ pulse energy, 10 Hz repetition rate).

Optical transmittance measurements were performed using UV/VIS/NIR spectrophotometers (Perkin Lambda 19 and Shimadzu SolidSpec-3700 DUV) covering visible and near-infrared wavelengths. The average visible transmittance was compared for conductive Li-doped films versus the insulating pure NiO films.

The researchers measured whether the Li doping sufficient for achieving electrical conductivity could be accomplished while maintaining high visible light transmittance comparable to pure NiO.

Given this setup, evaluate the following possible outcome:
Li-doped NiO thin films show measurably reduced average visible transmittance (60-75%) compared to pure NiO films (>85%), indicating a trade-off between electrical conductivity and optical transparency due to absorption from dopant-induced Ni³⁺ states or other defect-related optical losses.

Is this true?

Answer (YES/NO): NO